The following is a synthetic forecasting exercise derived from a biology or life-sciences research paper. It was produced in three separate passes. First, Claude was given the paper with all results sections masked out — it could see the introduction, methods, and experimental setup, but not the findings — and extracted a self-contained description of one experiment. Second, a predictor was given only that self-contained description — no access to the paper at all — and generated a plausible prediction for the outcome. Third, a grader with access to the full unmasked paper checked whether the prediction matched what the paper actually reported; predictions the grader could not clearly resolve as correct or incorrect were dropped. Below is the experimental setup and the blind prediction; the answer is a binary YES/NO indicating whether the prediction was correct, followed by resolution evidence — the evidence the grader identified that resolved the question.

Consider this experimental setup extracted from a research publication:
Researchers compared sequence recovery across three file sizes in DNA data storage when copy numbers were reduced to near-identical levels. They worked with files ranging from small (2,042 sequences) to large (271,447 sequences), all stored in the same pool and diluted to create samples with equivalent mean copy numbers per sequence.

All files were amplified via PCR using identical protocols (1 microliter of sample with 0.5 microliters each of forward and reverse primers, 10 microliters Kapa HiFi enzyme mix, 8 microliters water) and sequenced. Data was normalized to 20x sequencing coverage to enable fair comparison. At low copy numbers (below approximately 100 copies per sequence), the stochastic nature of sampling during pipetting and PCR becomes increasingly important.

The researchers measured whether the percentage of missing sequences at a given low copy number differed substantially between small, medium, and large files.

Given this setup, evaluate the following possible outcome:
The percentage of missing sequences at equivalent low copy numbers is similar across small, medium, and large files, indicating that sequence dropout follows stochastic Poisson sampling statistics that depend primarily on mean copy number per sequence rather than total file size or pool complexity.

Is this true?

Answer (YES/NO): NO